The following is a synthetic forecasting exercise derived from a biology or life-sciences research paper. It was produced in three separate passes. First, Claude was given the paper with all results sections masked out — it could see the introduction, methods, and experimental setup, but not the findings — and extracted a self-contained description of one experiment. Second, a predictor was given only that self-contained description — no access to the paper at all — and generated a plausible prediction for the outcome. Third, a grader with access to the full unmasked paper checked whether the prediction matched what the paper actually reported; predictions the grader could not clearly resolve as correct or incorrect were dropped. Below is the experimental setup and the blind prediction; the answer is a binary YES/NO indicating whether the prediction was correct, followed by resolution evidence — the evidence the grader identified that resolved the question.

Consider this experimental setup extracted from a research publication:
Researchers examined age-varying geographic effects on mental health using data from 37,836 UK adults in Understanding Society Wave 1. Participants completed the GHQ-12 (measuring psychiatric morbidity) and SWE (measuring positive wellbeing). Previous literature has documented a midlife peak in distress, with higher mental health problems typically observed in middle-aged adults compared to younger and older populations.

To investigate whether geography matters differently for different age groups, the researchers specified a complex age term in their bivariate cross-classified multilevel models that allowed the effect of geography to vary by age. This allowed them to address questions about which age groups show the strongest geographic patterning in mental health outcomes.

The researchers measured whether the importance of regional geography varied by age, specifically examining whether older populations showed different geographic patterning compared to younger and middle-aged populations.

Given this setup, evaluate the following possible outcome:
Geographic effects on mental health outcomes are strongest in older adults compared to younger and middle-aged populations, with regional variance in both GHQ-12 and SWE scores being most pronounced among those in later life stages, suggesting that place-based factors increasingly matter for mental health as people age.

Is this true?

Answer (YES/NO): NO